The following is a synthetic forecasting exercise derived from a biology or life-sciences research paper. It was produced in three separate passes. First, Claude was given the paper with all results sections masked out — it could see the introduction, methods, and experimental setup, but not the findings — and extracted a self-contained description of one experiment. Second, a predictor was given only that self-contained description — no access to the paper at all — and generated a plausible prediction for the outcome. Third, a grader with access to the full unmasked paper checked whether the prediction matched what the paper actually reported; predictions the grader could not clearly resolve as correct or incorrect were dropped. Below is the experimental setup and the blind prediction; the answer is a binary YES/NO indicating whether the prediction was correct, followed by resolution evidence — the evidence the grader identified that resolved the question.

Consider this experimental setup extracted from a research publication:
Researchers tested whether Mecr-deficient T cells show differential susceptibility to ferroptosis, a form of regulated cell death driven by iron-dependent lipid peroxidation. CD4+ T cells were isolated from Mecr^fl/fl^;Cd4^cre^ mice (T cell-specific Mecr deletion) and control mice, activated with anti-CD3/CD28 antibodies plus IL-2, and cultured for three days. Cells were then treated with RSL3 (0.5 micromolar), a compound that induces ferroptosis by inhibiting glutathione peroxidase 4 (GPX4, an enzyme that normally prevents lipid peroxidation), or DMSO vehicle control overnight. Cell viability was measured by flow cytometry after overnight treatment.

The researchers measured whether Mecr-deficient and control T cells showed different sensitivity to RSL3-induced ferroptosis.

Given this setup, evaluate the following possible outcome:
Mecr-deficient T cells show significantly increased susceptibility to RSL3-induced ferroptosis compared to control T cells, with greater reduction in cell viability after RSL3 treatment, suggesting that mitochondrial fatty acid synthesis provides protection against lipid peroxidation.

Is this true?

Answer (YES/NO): YES